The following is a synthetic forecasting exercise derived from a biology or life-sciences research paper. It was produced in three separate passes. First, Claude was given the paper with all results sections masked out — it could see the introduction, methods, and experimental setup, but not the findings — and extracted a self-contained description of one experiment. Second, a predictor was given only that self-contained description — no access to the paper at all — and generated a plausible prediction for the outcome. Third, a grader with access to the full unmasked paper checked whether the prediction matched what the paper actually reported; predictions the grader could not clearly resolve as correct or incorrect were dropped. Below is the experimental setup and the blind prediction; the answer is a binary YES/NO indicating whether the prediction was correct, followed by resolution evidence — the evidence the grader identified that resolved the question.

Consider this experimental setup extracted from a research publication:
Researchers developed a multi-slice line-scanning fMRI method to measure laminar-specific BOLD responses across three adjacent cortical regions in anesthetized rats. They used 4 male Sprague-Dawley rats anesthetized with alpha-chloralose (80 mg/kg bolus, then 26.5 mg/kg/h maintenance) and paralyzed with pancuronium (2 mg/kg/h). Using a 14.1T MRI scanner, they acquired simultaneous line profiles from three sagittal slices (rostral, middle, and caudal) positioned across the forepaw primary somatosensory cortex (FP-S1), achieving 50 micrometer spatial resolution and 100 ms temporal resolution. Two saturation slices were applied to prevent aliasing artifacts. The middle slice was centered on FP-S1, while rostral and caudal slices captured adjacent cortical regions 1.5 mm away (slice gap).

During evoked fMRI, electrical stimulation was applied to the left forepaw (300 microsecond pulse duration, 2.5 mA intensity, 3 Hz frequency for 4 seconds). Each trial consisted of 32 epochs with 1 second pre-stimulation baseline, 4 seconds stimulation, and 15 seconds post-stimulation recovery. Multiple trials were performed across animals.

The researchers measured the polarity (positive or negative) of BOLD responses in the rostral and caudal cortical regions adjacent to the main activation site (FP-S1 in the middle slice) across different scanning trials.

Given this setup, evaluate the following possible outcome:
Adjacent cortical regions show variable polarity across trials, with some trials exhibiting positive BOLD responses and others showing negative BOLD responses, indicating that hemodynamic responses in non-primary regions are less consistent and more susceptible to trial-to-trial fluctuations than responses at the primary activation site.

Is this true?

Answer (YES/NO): YES